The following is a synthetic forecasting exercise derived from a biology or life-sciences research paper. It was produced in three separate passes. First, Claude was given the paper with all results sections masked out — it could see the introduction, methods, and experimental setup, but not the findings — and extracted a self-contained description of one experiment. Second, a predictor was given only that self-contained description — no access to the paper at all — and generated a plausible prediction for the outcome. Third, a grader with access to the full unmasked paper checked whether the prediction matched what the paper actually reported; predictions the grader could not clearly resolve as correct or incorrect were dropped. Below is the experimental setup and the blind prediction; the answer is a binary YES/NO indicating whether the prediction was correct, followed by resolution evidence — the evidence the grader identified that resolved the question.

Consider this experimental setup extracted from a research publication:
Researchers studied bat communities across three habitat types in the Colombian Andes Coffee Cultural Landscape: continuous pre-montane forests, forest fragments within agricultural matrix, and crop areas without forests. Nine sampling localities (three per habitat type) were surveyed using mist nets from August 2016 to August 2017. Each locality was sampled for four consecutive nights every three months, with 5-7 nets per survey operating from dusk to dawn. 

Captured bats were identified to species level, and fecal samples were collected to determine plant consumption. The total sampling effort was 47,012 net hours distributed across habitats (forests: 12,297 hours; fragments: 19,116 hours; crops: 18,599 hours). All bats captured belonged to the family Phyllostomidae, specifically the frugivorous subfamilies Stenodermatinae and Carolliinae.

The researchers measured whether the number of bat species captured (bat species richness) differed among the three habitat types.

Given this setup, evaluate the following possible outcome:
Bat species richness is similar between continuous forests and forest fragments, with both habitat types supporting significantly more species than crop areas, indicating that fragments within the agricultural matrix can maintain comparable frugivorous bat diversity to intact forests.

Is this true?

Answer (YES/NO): NO